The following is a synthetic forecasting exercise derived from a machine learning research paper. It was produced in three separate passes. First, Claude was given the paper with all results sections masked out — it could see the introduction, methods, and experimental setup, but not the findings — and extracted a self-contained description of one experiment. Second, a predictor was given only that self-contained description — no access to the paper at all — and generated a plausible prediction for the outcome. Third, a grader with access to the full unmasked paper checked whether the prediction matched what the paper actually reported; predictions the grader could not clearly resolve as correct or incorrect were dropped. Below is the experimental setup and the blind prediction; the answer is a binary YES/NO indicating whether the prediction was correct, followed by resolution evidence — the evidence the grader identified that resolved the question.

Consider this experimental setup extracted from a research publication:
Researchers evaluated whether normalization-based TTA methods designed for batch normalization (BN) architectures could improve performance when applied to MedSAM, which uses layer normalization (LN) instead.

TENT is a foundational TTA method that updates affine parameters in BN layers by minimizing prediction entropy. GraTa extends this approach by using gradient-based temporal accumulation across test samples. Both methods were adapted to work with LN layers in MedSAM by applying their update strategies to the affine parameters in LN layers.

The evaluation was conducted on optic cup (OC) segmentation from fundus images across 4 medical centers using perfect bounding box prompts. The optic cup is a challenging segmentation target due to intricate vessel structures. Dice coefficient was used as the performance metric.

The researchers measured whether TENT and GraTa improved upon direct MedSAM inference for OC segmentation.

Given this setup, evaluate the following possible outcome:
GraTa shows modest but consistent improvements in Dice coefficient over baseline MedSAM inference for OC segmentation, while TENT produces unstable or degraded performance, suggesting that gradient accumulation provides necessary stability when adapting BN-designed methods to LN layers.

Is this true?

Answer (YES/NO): NO